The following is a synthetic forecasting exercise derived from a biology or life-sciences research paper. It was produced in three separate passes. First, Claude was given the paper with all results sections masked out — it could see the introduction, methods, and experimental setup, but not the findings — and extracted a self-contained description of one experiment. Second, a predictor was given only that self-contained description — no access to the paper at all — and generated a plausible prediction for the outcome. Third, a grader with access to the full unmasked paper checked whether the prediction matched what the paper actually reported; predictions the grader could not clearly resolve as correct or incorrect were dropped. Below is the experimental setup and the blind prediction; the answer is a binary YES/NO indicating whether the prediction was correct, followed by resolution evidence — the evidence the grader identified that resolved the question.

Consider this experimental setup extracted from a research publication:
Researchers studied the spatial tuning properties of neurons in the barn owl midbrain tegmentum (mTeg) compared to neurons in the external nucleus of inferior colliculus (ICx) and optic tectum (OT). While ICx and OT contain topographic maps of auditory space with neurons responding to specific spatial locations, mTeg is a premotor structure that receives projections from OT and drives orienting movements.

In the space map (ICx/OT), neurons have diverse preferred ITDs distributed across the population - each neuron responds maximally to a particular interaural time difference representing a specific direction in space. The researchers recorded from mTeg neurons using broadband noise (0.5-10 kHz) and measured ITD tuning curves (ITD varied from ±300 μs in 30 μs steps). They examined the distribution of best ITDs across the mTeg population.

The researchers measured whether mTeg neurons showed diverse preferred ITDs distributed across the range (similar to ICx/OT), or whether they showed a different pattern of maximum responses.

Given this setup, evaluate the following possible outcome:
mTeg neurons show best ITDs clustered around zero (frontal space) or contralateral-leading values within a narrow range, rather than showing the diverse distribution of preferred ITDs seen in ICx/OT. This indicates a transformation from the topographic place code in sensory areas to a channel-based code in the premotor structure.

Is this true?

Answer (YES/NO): NO